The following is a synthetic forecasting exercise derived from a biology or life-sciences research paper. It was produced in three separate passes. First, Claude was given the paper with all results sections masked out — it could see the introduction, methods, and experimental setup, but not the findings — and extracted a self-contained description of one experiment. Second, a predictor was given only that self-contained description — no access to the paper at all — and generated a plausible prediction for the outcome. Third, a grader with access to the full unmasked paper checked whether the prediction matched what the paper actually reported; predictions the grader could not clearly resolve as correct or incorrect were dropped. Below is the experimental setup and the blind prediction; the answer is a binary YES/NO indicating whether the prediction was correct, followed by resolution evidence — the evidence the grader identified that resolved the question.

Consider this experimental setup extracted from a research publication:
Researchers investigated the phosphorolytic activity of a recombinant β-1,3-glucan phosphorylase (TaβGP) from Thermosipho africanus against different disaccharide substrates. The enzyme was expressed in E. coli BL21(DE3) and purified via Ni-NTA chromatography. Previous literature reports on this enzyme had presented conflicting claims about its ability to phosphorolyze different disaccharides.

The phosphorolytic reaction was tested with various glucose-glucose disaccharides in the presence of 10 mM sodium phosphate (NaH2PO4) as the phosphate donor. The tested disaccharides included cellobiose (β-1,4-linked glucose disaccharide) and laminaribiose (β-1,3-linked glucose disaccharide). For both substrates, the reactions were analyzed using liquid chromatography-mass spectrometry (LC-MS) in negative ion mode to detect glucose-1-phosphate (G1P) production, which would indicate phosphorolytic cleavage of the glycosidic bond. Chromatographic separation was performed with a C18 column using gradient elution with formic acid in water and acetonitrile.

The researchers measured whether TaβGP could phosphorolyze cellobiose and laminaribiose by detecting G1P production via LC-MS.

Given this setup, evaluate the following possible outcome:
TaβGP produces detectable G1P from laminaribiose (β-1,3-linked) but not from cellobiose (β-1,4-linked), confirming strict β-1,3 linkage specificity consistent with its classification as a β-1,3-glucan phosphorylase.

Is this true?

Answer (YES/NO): YES